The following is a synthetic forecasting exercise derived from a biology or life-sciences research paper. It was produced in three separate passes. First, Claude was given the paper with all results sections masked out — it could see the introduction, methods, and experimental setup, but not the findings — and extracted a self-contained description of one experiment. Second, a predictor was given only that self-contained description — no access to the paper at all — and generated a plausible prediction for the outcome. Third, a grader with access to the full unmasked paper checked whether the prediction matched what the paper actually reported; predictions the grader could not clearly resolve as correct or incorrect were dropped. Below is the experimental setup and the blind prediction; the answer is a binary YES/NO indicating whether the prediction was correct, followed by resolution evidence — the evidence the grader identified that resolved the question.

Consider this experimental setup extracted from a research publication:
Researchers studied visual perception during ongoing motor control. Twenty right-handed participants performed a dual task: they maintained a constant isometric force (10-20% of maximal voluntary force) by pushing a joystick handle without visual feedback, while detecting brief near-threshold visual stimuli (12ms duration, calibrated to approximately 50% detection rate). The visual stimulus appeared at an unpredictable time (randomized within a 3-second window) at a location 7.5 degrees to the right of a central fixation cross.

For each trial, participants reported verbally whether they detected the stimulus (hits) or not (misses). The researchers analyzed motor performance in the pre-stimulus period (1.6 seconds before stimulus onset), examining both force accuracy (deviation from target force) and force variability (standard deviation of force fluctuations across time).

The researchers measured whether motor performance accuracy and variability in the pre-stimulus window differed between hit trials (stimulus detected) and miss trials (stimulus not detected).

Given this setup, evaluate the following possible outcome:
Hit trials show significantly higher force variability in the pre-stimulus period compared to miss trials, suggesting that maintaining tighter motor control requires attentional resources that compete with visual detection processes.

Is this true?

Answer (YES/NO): NO